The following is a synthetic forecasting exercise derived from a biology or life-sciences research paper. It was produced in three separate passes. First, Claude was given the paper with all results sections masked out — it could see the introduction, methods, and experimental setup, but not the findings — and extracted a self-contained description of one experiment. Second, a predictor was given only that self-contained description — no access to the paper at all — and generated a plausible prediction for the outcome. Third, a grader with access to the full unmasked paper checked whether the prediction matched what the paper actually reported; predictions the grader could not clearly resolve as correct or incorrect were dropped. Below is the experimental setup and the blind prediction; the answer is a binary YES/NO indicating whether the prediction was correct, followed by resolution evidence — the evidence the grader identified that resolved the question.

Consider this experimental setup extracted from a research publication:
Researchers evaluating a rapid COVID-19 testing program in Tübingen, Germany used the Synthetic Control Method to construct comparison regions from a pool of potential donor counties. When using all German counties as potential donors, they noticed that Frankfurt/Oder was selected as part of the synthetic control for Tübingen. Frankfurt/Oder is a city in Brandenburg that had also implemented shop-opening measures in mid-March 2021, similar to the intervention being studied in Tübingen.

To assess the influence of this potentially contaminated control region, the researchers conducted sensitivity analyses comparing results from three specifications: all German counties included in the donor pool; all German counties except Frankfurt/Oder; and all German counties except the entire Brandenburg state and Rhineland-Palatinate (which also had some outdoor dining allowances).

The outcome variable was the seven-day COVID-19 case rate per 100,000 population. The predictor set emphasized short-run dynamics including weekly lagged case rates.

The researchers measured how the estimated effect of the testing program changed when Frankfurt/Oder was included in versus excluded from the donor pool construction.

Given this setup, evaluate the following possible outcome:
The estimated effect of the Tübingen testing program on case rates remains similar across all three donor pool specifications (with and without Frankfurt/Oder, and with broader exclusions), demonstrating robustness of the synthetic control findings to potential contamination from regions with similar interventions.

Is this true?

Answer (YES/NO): NO